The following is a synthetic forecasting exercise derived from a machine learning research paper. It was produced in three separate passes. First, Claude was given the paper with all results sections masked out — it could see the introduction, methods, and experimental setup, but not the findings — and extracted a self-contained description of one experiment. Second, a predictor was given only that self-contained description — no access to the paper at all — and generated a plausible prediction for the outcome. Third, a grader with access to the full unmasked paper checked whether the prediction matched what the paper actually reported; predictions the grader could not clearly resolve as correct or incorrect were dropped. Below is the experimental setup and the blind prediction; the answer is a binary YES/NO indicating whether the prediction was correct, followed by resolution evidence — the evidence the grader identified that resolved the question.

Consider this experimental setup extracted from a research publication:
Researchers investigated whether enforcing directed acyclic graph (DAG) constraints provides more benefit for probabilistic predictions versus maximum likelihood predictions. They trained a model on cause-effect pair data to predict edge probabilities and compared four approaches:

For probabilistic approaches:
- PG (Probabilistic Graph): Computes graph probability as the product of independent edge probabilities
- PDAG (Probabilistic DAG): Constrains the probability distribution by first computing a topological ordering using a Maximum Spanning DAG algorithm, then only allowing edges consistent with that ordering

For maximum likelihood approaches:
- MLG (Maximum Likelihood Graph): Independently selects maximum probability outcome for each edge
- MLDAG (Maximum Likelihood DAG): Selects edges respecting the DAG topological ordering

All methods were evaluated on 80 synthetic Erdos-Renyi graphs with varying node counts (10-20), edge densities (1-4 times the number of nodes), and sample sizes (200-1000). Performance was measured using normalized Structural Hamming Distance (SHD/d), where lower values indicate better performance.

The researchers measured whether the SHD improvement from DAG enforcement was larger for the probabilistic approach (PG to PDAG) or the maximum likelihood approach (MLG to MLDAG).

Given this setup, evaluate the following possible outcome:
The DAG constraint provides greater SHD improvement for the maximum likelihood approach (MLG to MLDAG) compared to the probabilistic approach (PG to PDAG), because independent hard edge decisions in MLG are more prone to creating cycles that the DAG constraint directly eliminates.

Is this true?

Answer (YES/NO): YES